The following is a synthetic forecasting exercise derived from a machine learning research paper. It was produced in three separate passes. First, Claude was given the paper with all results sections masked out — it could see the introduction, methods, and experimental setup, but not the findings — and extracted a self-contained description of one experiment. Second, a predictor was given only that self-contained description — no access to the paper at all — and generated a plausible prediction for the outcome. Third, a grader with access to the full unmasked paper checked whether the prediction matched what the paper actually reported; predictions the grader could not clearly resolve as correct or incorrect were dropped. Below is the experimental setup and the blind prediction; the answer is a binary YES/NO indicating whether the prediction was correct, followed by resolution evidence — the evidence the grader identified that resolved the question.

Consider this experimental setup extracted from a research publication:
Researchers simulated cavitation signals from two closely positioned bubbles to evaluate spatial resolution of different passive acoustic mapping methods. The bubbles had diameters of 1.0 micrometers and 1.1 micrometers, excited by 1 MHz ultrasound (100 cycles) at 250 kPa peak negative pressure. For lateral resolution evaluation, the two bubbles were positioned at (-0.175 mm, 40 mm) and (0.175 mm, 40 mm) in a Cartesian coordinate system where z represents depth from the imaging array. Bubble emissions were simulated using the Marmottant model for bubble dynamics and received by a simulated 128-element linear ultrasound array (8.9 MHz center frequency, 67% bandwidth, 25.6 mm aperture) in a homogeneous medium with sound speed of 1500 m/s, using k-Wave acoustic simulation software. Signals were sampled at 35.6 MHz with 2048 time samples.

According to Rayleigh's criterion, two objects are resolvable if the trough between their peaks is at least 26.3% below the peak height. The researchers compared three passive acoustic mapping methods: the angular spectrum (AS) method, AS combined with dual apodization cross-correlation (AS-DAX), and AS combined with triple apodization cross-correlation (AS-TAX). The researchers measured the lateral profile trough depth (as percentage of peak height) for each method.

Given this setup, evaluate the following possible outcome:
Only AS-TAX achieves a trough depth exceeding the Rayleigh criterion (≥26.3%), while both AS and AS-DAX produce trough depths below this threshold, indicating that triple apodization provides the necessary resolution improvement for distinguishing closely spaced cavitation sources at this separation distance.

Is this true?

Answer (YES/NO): NO